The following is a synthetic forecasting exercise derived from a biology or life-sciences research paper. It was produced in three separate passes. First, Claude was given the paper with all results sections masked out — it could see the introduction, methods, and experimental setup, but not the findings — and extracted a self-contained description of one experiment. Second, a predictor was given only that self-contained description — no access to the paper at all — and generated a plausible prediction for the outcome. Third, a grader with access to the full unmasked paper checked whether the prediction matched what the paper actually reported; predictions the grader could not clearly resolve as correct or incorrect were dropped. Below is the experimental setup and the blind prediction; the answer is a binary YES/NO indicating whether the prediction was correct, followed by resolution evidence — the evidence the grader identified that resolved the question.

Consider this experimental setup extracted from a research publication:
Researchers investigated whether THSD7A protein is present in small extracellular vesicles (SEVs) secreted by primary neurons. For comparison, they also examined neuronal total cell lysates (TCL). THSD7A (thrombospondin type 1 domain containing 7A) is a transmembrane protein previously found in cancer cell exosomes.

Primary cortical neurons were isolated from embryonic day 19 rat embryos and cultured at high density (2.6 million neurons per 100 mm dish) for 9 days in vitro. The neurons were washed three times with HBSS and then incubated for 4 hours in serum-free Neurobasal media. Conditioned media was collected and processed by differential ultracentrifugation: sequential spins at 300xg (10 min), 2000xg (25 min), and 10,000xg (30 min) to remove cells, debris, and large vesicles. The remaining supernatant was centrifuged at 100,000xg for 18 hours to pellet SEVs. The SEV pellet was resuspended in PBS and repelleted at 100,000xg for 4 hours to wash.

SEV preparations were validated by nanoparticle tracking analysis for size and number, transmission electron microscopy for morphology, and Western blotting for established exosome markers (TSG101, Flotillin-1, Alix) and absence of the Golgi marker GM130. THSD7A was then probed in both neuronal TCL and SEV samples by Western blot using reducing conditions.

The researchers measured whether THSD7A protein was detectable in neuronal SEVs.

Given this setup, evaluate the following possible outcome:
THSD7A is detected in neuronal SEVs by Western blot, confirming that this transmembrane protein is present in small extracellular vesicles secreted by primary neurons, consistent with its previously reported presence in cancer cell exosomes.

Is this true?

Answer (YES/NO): YES